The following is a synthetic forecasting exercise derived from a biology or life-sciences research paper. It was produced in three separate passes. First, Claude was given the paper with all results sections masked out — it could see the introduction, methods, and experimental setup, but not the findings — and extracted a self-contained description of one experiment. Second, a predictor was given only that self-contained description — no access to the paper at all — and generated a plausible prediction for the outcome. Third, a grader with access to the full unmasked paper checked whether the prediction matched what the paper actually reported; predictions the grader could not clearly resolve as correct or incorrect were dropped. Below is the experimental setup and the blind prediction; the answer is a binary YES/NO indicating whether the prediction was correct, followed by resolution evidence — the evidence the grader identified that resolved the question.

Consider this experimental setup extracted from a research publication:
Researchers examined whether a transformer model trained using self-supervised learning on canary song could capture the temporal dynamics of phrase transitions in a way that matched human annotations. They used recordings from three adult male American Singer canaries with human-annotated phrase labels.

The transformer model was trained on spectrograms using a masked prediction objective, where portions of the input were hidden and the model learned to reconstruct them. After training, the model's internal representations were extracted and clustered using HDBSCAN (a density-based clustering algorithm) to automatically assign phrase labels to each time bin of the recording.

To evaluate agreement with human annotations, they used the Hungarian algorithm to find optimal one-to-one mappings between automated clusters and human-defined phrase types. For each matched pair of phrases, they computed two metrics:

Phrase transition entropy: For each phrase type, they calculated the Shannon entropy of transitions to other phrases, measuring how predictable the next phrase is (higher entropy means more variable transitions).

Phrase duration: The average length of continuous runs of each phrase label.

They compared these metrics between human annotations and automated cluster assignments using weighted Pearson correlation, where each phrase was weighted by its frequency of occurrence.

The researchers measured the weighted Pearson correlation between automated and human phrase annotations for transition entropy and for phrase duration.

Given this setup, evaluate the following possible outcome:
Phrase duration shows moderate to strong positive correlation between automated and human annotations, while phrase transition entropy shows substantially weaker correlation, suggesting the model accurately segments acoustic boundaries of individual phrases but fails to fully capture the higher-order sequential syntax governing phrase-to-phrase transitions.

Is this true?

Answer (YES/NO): NO